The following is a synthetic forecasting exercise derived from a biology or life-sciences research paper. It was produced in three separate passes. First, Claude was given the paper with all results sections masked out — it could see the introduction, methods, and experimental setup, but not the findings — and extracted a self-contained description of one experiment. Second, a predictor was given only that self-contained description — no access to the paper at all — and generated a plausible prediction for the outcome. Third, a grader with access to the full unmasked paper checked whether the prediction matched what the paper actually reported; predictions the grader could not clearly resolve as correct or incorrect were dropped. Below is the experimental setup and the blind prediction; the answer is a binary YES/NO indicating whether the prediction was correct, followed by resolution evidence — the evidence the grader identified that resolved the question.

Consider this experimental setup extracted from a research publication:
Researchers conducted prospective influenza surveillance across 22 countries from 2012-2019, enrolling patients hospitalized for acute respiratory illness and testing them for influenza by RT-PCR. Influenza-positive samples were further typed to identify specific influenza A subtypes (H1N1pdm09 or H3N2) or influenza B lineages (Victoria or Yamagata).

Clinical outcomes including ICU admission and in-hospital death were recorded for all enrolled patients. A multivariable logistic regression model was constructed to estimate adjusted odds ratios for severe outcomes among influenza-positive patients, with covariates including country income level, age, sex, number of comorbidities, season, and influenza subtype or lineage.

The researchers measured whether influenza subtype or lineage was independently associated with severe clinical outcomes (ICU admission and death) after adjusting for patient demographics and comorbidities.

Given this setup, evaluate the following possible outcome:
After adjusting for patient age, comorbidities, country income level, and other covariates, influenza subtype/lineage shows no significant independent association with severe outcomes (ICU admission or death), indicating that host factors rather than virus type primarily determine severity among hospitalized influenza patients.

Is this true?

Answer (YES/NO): NO